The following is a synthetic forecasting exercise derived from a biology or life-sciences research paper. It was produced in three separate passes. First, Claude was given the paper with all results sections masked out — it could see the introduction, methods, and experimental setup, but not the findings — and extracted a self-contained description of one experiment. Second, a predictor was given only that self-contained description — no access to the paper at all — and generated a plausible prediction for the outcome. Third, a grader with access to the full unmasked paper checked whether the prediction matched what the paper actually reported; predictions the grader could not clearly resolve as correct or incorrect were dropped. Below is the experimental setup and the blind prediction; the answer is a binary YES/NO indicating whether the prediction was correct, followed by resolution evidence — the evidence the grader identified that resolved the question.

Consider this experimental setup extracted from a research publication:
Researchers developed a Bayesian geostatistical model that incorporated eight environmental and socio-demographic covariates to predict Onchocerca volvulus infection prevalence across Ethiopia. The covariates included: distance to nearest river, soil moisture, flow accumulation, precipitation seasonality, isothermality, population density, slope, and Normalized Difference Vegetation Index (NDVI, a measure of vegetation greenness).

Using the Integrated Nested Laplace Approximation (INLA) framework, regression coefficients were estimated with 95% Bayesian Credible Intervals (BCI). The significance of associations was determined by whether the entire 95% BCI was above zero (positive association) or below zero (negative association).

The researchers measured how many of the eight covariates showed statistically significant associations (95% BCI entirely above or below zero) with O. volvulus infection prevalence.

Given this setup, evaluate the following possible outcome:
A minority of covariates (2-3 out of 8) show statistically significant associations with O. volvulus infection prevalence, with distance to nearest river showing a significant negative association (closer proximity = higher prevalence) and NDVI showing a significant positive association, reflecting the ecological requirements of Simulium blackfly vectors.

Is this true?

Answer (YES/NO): NO